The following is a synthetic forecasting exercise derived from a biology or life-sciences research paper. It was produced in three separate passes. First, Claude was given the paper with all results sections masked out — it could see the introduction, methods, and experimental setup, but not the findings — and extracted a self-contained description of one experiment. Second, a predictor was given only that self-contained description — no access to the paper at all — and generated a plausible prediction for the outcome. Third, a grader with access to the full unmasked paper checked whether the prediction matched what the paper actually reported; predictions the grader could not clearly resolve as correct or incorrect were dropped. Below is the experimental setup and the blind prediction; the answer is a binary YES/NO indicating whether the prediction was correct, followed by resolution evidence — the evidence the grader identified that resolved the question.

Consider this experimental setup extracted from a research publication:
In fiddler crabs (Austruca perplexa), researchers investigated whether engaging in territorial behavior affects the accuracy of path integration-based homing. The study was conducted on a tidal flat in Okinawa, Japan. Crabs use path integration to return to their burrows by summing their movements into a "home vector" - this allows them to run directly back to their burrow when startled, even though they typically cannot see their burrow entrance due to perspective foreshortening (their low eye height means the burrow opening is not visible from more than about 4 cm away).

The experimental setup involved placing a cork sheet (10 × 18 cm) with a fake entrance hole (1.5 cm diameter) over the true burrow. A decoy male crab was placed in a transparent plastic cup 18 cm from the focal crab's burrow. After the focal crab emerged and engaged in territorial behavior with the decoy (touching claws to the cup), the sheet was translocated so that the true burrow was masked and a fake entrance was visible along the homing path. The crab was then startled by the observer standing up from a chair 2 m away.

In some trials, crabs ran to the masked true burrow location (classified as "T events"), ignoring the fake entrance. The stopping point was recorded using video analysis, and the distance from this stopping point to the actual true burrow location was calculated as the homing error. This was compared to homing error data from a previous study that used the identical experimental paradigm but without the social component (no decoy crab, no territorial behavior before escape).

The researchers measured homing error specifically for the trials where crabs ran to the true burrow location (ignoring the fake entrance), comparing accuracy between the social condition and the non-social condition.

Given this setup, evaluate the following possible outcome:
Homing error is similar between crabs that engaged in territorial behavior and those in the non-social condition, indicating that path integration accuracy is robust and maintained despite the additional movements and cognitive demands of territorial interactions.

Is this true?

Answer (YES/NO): YES